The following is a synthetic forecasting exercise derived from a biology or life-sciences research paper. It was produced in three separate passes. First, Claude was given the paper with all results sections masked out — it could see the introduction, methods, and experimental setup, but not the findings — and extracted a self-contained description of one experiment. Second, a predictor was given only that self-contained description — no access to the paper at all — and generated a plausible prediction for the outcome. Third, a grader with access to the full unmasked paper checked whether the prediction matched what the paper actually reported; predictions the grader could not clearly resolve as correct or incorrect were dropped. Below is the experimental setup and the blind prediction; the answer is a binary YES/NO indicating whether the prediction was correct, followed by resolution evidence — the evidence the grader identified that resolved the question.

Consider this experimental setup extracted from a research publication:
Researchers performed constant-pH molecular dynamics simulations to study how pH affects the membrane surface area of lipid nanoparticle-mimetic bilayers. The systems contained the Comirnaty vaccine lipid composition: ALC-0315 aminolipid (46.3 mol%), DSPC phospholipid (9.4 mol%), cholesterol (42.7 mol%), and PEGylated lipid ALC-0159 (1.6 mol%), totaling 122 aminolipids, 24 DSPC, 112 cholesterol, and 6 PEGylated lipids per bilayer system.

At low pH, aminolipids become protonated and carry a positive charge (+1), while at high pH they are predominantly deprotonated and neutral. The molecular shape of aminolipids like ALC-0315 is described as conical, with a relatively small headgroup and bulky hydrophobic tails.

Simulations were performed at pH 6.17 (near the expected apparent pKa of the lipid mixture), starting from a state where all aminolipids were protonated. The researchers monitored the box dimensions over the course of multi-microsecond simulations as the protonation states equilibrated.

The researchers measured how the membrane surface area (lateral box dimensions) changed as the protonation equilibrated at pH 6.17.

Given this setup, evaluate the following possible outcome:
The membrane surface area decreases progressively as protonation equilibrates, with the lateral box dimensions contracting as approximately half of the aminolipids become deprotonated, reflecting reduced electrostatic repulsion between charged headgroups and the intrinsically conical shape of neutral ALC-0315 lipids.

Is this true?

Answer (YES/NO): NO